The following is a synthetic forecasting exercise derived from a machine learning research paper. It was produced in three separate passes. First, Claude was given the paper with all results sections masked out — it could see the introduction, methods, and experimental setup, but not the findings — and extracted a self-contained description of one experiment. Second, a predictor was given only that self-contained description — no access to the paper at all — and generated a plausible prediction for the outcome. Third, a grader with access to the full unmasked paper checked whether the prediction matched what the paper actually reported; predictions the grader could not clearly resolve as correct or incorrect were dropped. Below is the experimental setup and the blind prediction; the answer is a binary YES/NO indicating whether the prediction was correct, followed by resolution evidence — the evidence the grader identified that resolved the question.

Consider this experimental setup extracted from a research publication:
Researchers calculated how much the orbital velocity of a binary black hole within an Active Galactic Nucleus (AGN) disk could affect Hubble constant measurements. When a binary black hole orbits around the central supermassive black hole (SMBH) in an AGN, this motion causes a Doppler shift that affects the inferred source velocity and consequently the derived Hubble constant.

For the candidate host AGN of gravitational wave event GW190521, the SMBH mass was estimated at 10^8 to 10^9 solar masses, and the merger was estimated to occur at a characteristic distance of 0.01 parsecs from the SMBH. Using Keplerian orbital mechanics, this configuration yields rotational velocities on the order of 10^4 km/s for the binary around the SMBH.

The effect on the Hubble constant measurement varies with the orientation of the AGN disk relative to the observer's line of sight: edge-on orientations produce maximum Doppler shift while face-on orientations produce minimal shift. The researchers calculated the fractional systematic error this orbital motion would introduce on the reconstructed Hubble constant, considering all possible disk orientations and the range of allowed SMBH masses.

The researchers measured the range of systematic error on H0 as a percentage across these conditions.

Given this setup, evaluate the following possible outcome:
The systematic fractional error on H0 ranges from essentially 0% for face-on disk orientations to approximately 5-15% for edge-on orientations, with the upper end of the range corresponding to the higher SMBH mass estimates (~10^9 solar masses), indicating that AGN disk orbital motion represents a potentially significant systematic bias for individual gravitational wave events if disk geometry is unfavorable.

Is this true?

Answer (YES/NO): NO